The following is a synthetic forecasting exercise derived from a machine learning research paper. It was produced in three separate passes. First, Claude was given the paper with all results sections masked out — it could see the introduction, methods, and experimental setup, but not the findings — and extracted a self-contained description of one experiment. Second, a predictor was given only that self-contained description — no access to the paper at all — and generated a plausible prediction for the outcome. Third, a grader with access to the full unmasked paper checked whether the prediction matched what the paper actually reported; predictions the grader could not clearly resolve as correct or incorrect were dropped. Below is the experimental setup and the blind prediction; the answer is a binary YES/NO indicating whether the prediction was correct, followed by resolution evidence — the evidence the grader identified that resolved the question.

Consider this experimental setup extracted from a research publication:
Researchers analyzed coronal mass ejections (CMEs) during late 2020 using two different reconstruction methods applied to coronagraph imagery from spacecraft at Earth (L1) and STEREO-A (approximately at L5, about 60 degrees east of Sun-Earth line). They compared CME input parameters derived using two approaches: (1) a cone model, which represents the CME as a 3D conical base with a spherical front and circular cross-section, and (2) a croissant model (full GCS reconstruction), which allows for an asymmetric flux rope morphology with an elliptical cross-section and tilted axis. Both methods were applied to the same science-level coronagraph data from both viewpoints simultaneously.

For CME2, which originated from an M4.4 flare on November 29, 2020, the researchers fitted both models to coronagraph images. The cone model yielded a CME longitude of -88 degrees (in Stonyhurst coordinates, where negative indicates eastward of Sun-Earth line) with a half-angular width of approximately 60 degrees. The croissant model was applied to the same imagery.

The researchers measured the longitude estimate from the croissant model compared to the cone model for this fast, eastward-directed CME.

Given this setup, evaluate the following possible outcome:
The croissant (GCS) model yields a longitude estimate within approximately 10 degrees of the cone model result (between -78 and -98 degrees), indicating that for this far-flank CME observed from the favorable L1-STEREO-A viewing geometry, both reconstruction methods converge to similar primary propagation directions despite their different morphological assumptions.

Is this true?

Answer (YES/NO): YES